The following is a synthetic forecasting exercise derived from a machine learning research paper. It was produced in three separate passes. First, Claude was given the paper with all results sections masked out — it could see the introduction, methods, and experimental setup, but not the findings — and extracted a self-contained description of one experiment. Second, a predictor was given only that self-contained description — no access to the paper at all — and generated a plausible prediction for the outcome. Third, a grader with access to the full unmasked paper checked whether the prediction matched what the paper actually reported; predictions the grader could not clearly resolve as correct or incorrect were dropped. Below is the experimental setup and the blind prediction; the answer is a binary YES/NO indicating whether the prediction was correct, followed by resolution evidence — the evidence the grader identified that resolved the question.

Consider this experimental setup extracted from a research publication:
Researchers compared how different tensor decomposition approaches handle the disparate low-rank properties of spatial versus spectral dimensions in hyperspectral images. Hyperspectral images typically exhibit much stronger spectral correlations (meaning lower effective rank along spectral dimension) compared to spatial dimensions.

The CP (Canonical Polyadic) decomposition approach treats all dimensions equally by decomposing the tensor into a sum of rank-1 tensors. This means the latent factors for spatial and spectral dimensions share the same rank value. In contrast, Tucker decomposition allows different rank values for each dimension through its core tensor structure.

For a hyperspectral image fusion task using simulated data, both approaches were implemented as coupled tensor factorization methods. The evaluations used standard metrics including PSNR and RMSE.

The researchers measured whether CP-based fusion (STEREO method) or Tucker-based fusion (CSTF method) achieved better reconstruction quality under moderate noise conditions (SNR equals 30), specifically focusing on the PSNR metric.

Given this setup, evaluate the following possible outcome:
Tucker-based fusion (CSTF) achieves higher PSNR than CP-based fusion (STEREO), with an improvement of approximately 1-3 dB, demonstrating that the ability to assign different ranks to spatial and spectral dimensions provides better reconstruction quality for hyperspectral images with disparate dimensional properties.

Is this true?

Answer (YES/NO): YES